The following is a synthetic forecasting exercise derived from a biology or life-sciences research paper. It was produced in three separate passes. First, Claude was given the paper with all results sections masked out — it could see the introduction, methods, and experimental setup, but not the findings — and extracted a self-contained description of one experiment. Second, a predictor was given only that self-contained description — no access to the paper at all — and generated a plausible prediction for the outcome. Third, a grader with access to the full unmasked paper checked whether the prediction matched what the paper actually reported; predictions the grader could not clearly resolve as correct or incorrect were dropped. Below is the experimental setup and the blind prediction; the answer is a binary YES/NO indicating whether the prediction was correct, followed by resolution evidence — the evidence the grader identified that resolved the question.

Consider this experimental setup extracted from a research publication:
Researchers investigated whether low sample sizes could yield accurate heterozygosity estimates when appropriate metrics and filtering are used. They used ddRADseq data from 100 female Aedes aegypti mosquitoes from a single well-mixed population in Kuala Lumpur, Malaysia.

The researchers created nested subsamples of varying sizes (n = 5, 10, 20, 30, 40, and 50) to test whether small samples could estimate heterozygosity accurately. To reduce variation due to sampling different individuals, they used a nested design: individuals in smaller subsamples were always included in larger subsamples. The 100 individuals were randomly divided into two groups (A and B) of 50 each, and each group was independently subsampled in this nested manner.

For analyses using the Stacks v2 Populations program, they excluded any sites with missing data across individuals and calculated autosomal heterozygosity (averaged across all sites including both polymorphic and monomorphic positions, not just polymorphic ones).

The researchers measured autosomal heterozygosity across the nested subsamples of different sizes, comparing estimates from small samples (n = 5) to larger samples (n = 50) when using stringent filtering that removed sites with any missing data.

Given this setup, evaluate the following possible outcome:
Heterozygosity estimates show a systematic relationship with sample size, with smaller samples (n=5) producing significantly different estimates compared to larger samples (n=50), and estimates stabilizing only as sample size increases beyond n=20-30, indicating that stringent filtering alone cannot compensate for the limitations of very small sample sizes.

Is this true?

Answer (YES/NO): NO